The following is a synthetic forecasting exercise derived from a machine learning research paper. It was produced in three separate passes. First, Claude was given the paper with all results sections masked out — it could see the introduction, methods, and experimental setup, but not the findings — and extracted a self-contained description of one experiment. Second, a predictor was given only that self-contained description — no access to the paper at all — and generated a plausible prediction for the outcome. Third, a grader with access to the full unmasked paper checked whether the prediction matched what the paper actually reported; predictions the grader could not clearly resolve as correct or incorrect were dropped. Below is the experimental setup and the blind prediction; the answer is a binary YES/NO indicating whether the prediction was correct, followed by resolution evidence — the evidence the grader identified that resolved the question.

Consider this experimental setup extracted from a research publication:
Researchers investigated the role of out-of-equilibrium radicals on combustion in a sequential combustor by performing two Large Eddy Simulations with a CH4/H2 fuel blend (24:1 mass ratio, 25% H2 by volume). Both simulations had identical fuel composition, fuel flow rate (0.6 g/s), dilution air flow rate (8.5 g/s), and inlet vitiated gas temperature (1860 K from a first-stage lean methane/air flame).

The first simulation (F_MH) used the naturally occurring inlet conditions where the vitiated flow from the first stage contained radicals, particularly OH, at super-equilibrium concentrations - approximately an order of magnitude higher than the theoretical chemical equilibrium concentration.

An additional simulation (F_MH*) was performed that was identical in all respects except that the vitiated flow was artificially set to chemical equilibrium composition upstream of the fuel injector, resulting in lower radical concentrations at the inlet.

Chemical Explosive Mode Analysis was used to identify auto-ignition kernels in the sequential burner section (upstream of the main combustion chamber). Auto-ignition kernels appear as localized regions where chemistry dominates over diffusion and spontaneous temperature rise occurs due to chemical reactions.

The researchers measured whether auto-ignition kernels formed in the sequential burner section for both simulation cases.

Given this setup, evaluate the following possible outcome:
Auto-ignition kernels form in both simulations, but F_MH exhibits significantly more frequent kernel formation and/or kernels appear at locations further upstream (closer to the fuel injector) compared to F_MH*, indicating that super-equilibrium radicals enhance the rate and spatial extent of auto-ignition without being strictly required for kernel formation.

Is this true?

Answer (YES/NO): YES